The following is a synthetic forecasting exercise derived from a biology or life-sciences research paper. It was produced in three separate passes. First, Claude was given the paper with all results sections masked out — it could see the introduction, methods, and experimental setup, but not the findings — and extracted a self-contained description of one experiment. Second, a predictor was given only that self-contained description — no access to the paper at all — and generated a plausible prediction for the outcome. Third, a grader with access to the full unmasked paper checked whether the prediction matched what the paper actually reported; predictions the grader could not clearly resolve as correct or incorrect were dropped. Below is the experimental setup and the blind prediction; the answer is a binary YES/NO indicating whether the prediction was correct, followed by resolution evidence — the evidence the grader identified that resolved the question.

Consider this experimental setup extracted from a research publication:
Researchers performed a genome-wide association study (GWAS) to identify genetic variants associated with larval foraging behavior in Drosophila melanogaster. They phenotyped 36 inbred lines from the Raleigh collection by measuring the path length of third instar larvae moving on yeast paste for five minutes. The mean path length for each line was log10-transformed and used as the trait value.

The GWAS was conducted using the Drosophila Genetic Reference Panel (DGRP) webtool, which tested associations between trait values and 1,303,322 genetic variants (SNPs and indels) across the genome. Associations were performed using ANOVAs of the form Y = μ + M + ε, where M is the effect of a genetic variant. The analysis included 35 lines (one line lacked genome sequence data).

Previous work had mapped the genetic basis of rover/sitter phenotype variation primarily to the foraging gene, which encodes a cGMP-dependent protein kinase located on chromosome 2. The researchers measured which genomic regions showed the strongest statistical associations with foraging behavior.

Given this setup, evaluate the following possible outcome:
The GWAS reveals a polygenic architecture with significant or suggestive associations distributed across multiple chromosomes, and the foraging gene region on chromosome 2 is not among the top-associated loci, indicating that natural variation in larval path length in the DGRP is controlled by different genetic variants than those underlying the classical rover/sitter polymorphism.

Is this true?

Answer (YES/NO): YES